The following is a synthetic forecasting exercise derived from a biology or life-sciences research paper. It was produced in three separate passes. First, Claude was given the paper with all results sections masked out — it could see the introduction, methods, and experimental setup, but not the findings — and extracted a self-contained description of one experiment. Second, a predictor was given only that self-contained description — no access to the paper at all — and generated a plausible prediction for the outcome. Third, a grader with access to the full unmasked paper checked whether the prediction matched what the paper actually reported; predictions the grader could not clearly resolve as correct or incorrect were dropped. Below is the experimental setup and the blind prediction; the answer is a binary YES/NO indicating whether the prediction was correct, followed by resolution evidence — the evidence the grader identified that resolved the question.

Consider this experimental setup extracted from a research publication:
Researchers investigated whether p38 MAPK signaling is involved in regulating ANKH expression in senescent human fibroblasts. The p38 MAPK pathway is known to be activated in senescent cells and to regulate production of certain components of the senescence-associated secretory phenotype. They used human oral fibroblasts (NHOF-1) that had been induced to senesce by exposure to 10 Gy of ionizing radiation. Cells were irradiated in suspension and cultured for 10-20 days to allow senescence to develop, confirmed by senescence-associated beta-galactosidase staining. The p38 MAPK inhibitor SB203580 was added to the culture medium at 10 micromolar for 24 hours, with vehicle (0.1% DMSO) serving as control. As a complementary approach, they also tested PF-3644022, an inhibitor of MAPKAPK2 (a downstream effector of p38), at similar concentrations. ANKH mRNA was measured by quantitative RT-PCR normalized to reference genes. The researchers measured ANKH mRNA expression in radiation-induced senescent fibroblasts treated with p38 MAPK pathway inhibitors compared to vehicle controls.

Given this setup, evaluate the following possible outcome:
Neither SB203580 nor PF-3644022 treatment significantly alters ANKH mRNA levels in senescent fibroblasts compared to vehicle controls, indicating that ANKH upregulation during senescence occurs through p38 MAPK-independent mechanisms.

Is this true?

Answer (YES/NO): NO